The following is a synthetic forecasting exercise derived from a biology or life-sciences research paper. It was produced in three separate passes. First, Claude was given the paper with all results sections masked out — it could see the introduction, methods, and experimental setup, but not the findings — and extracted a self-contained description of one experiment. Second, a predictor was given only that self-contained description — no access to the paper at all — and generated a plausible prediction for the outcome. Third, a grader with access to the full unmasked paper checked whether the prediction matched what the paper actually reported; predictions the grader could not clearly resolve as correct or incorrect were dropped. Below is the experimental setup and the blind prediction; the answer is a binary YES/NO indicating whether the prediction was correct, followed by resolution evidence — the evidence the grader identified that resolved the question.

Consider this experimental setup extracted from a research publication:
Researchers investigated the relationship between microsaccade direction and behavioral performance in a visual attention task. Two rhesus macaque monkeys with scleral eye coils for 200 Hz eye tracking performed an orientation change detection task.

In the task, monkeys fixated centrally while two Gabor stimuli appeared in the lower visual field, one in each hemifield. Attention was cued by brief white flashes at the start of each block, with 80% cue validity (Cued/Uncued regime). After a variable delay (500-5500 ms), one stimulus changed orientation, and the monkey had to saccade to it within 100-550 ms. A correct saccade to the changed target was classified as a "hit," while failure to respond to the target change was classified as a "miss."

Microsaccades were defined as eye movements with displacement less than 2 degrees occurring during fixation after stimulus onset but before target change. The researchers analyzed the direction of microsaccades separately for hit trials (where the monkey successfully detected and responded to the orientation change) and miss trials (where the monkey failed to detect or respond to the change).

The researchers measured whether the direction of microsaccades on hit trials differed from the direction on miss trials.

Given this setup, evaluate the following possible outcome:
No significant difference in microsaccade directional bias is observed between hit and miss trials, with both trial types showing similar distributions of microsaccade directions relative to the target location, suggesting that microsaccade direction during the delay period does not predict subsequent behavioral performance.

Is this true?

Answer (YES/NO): YES